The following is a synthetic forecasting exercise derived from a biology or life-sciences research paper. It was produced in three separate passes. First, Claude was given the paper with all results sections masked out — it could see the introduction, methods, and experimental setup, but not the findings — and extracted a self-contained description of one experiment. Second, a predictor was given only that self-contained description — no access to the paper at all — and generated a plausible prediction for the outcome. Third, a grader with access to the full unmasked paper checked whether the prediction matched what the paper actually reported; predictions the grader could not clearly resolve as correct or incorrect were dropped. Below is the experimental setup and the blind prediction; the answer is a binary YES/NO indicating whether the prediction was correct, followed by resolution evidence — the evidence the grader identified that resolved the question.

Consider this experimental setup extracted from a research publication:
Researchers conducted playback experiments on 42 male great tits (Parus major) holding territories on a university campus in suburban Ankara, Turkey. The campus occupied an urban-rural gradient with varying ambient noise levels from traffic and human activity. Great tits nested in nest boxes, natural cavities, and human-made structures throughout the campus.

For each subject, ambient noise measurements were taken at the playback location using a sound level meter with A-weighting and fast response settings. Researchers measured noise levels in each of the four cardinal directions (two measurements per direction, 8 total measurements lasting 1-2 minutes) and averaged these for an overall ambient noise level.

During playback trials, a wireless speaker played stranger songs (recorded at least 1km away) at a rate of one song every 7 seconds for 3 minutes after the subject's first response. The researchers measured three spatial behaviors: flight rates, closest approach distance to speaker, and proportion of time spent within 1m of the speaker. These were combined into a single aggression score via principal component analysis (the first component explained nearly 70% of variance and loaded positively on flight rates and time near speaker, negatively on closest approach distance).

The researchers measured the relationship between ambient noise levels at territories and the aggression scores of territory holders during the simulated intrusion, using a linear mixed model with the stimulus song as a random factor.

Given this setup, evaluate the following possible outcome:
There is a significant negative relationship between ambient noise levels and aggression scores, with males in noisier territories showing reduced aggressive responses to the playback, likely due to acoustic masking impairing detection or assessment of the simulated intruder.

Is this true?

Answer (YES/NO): NO